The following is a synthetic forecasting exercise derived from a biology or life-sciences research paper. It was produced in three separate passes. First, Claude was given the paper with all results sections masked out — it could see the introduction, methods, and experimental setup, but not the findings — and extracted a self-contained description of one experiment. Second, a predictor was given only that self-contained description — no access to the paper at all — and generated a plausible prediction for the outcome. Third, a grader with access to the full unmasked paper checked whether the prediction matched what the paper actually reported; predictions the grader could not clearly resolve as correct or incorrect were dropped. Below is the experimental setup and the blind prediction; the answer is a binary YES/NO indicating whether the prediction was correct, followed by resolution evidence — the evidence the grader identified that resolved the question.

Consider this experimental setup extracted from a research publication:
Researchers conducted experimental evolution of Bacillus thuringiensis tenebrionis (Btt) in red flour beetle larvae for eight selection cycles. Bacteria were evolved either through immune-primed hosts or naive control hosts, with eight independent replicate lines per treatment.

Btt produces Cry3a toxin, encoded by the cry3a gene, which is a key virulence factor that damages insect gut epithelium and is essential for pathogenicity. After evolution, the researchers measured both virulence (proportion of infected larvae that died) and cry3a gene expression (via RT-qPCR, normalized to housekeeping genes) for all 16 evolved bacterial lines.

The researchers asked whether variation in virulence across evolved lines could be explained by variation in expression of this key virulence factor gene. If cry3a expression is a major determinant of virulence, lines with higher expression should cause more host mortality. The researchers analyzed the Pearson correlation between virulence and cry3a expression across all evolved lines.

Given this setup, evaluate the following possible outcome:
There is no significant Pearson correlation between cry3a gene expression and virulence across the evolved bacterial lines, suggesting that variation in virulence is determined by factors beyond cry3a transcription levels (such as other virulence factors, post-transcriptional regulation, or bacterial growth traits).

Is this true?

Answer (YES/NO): YES